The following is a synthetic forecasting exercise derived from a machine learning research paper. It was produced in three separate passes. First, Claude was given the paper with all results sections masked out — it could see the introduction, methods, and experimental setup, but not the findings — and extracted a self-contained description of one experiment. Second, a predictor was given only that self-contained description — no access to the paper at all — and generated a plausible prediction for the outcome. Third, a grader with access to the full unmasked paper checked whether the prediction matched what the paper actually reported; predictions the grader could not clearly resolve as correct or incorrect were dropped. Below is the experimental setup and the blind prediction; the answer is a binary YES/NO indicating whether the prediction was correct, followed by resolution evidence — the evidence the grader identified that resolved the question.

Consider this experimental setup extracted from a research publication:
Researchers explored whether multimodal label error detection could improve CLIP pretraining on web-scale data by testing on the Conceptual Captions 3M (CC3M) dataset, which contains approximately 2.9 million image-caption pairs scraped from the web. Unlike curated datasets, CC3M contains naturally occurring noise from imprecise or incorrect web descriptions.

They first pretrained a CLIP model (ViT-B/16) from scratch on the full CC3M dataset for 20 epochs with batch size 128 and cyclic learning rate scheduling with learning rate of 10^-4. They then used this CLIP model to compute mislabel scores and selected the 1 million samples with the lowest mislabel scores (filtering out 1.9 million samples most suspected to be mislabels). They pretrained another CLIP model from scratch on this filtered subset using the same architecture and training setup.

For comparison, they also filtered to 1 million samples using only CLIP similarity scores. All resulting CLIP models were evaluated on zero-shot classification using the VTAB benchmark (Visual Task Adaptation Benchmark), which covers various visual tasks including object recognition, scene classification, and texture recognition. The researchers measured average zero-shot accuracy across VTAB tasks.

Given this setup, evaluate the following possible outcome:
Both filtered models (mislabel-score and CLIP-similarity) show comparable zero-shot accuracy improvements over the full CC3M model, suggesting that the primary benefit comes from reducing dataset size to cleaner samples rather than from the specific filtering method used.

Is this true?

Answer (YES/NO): NO